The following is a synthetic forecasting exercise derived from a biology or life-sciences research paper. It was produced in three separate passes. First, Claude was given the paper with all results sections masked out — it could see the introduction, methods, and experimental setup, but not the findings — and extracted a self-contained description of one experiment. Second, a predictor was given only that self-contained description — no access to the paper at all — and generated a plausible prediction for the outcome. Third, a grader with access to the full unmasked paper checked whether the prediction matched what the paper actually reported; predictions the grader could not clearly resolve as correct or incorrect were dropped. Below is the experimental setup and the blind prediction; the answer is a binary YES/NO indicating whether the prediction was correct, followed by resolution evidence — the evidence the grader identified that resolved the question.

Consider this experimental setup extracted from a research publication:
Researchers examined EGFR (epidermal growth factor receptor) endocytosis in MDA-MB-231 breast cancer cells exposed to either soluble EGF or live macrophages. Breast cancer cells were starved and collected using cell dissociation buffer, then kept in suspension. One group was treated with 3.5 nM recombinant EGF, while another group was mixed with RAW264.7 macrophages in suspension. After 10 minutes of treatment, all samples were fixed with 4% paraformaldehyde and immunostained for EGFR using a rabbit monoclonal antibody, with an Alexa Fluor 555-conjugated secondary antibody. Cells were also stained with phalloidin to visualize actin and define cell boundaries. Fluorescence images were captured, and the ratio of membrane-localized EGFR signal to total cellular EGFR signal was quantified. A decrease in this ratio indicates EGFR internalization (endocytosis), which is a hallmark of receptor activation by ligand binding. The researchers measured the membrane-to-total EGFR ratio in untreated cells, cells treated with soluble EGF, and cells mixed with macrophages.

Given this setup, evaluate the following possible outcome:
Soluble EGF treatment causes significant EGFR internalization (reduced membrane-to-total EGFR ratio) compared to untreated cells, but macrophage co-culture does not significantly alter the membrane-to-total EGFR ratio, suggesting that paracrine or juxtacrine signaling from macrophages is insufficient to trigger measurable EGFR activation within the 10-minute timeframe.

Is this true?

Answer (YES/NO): NO